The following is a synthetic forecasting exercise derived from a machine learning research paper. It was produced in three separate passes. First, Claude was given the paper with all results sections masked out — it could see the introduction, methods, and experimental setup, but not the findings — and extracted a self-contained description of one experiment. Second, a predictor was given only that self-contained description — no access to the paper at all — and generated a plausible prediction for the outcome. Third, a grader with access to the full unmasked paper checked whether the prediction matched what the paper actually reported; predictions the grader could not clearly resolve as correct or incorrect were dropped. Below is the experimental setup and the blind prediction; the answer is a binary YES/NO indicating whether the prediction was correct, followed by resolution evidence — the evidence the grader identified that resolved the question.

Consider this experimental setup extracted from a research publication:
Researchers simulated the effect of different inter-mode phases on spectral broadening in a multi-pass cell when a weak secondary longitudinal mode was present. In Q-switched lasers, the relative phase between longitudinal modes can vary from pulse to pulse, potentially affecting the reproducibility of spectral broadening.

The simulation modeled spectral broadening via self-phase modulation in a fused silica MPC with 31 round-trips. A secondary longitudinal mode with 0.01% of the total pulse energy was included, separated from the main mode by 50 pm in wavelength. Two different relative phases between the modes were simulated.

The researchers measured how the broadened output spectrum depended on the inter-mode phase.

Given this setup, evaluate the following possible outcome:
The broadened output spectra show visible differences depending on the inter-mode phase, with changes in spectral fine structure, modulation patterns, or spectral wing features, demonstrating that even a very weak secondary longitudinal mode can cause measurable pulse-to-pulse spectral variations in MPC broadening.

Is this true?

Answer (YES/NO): YES